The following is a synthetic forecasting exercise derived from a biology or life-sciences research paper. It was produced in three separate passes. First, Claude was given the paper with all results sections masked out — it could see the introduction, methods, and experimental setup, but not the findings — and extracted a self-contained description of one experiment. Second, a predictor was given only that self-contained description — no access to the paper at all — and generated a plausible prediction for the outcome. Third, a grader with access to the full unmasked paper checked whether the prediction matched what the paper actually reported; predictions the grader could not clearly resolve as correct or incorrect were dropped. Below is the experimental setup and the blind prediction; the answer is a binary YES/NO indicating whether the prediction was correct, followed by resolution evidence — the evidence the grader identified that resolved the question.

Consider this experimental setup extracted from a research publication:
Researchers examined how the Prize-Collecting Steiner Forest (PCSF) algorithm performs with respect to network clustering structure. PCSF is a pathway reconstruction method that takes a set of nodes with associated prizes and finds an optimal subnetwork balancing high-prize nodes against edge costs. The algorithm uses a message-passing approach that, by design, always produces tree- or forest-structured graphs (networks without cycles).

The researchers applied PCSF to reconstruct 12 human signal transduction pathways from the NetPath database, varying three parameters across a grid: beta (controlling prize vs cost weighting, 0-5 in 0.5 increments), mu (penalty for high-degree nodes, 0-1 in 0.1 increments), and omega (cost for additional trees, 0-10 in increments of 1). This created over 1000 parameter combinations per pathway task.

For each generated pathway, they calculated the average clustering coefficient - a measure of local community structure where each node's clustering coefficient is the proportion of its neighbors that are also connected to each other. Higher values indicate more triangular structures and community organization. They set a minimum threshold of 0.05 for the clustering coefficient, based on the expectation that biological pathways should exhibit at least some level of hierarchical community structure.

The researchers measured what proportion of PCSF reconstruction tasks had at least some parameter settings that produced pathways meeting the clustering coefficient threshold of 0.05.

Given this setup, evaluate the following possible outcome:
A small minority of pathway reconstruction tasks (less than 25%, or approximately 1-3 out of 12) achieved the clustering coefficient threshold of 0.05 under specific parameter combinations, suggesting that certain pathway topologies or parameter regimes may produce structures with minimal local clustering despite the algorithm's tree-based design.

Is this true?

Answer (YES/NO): NO